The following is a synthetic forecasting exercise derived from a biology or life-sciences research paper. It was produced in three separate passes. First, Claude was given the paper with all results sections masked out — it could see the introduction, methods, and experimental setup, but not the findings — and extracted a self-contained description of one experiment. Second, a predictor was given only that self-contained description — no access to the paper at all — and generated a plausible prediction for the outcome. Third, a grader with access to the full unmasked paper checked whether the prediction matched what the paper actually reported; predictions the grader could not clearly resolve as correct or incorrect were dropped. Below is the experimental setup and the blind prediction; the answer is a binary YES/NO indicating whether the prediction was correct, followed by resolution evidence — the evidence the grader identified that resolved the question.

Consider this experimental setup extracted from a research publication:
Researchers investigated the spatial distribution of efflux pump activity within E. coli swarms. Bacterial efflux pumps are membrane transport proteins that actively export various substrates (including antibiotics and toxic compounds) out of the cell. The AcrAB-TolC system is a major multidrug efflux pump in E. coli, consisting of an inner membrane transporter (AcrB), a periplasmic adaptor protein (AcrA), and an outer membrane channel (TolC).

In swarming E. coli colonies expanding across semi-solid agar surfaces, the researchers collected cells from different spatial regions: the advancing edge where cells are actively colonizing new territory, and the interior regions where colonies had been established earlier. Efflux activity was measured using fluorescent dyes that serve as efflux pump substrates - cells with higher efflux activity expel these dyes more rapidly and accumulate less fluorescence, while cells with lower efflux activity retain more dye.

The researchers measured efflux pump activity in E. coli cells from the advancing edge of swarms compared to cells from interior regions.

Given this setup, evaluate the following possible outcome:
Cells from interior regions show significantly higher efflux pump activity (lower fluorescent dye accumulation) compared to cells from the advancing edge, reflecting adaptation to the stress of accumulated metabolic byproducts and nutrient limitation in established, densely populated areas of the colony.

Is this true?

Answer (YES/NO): NO